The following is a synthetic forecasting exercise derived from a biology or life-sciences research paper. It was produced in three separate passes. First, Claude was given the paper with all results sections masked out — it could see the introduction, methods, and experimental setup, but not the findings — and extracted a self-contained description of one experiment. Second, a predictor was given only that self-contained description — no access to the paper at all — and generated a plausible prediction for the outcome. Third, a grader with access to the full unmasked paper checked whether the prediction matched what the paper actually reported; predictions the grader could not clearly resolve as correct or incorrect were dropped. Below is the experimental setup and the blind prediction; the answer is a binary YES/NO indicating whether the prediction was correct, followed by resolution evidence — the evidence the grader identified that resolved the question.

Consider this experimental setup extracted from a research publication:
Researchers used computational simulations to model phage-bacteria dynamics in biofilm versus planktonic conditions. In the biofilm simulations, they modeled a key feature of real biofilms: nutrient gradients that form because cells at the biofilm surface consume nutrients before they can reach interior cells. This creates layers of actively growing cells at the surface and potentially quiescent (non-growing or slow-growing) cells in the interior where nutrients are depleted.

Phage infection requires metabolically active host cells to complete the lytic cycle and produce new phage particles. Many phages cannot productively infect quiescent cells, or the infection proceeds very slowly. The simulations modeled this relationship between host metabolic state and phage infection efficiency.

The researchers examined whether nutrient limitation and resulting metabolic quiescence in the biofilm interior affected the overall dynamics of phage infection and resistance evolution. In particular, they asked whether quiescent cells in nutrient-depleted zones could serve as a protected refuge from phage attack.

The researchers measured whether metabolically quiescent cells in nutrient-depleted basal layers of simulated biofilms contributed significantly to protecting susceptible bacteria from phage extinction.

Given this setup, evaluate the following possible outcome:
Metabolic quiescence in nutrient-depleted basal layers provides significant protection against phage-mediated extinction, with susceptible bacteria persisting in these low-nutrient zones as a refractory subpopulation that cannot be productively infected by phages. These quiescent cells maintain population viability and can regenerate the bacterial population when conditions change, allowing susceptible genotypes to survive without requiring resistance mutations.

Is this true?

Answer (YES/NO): NO